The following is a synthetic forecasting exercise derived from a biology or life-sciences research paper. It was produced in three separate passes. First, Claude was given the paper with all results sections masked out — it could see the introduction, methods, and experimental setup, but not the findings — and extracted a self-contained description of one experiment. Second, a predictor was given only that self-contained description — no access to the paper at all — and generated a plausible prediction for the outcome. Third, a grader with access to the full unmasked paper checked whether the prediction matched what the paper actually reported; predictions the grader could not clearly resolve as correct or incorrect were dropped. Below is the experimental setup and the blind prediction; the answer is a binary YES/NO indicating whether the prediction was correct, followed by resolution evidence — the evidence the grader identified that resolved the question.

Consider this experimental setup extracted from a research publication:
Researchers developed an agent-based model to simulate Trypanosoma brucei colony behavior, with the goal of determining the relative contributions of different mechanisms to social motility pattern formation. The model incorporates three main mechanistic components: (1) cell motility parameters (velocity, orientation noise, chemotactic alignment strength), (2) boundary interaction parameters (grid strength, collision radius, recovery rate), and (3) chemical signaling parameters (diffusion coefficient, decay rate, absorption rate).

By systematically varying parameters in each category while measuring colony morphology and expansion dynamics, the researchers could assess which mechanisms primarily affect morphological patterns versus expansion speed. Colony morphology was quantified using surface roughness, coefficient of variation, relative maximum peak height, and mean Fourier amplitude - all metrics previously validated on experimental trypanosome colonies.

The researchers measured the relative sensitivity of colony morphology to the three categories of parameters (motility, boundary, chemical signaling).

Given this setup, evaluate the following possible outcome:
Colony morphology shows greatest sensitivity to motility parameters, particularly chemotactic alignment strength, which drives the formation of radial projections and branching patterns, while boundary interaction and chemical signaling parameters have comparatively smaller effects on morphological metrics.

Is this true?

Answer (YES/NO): NO